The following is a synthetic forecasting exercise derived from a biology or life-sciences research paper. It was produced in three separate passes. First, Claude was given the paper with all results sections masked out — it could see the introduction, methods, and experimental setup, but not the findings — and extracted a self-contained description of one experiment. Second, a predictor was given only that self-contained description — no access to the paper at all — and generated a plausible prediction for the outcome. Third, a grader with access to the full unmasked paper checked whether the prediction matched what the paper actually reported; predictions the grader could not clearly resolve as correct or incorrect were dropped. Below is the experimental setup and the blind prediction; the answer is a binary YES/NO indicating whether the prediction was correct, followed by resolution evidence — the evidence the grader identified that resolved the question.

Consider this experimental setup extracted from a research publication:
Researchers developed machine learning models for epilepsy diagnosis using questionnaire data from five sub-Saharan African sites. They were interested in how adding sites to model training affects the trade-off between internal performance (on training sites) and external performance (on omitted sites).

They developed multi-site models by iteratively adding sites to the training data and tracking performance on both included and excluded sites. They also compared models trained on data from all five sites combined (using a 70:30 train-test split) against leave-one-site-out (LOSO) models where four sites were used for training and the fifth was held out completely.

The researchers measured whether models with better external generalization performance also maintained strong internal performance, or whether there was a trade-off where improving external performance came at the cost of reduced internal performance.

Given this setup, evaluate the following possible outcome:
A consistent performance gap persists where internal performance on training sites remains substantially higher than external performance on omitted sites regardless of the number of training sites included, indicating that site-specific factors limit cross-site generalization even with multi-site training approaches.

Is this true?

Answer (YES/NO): NO